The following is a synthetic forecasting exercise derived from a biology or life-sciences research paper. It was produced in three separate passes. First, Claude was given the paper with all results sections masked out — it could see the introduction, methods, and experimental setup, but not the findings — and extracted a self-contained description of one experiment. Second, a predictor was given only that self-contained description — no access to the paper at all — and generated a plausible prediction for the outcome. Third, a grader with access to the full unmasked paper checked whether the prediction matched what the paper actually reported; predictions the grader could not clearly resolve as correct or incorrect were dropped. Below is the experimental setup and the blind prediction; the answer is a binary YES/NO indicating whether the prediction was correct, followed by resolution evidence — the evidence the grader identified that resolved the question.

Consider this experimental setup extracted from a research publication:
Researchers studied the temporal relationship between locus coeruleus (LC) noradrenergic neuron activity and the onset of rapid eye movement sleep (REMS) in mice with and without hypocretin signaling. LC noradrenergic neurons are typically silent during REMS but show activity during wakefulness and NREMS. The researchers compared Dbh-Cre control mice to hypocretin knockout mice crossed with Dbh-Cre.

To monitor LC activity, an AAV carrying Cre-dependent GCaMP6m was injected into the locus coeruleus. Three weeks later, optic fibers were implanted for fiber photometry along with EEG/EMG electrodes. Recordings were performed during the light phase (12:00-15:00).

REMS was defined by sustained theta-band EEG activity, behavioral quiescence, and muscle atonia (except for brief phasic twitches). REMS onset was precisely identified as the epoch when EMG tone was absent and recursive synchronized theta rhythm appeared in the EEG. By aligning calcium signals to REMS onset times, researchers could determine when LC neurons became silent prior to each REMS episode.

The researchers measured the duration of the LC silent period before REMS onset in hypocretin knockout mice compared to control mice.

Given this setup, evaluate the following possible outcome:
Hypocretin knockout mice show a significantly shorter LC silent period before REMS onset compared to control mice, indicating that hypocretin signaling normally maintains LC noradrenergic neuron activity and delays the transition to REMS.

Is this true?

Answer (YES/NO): YES